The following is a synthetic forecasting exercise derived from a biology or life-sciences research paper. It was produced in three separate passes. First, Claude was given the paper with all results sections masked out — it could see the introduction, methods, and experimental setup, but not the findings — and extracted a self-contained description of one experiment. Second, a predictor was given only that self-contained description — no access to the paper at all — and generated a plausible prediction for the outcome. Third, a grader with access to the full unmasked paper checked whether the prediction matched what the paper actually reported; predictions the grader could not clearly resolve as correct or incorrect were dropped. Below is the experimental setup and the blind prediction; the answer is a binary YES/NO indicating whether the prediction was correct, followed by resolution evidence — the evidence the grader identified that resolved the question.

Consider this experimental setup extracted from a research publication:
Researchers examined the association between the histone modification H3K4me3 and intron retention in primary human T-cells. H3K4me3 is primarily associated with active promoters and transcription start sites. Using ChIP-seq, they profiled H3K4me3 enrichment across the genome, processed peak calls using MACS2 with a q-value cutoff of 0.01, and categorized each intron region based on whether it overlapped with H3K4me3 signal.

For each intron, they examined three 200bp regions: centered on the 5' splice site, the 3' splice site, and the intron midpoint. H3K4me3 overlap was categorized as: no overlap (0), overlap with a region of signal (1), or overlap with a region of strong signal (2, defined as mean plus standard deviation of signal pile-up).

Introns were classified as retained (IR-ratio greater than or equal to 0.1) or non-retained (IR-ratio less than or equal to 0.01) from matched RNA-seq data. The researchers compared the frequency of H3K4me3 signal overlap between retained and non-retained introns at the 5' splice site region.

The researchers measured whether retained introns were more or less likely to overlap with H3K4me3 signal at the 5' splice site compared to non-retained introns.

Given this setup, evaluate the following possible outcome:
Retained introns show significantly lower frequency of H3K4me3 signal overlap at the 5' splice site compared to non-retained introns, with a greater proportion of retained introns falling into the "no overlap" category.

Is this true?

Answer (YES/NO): YES